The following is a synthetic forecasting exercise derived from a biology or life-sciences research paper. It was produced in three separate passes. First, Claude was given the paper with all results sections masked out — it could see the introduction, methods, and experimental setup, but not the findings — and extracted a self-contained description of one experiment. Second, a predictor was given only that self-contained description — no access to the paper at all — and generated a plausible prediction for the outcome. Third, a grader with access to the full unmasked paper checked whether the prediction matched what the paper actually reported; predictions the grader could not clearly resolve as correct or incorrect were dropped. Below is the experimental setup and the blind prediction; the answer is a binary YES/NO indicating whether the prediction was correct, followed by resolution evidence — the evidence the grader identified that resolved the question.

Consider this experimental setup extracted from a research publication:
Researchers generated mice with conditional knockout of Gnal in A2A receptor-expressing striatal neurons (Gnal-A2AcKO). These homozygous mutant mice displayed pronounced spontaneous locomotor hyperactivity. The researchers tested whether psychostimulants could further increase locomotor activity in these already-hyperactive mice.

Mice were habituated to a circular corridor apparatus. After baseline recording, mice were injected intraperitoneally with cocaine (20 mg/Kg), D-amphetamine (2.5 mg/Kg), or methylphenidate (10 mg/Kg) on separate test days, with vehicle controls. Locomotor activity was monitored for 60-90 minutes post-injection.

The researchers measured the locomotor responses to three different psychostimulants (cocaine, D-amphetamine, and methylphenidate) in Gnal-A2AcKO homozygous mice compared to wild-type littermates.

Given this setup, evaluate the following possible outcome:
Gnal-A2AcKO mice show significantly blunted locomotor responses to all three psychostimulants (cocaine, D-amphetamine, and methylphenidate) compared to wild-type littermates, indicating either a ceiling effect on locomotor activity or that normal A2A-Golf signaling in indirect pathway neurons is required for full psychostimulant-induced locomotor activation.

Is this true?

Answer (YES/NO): YES